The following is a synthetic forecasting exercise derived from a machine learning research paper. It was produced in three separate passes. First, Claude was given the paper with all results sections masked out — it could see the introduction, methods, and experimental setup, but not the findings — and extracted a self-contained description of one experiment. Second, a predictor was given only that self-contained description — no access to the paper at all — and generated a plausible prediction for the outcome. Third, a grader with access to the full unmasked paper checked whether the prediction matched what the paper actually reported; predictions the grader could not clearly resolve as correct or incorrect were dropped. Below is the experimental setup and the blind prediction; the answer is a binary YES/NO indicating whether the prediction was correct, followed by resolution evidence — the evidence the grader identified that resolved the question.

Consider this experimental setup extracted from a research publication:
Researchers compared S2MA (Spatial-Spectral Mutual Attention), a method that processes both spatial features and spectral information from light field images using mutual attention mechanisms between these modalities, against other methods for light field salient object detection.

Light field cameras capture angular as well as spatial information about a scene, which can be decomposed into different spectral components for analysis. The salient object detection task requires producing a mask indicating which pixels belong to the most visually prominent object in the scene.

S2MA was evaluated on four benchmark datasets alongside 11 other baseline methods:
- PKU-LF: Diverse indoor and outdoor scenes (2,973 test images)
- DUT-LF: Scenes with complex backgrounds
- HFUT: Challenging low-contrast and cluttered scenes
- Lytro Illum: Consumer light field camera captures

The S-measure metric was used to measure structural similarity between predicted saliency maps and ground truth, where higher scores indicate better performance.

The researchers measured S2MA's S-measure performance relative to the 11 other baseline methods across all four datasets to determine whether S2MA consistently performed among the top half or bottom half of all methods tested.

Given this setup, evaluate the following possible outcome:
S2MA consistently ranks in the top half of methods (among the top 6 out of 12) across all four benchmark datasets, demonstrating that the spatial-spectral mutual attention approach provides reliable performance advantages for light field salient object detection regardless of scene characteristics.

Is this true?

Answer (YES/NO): NO